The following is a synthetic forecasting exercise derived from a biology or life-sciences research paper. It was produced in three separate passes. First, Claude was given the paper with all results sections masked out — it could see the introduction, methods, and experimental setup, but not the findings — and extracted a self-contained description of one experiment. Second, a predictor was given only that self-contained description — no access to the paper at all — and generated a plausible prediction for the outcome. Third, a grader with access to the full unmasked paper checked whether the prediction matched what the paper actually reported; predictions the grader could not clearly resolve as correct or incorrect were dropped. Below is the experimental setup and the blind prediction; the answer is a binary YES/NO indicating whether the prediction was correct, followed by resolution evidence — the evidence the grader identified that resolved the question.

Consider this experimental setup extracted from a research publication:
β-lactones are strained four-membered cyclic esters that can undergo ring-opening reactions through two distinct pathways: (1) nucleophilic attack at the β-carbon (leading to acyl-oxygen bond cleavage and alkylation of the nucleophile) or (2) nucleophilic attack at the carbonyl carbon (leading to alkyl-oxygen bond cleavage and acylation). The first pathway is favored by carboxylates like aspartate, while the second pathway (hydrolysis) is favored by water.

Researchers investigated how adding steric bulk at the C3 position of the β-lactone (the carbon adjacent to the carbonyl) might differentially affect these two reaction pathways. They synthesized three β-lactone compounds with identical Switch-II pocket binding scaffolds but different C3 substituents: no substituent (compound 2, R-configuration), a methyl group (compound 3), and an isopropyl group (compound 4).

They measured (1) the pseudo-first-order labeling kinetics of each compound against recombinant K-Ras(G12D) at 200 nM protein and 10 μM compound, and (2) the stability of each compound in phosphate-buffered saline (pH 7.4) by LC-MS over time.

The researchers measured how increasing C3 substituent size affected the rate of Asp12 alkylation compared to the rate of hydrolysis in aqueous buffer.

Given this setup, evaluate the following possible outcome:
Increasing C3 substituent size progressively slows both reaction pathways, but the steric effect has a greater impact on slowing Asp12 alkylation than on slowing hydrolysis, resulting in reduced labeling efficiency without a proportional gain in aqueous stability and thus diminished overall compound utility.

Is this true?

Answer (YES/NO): NO